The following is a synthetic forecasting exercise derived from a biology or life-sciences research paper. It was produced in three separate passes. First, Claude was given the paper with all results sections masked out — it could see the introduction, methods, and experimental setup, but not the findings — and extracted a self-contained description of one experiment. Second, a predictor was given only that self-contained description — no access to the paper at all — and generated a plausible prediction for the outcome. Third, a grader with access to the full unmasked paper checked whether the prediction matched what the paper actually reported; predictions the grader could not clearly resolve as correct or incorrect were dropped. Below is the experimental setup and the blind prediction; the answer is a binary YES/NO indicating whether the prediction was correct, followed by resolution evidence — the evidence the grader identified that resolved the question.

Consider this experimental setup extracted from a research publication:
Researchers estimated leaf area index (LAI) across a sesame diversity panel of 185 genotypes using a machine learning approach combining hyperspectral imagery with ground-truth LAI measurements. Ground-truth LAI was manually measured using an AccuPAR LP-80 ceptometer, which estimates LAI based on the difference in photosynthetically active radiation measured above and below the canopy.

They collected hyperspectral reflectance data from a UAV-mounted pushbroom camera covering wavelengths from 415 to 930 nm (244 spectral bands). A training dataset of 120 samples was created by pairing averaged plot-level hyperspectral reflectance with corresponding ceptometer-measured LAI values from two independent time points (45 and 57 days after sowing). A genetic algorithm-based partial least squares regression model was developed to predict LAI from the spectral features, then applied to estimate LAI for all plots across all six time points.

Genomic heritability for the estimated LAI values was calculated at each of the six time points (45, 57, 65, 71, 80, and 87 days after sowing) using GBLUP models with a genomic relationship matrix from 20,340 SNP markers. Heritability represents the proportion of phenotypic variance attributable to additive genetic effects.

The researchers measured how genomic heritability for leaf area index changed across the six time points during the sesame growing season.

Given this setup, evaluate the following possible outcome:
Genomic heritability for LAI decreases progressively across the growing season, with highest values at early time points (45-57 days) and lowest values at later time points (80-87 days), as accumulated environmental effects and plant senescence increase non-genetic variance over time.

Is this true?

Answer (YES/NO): NO